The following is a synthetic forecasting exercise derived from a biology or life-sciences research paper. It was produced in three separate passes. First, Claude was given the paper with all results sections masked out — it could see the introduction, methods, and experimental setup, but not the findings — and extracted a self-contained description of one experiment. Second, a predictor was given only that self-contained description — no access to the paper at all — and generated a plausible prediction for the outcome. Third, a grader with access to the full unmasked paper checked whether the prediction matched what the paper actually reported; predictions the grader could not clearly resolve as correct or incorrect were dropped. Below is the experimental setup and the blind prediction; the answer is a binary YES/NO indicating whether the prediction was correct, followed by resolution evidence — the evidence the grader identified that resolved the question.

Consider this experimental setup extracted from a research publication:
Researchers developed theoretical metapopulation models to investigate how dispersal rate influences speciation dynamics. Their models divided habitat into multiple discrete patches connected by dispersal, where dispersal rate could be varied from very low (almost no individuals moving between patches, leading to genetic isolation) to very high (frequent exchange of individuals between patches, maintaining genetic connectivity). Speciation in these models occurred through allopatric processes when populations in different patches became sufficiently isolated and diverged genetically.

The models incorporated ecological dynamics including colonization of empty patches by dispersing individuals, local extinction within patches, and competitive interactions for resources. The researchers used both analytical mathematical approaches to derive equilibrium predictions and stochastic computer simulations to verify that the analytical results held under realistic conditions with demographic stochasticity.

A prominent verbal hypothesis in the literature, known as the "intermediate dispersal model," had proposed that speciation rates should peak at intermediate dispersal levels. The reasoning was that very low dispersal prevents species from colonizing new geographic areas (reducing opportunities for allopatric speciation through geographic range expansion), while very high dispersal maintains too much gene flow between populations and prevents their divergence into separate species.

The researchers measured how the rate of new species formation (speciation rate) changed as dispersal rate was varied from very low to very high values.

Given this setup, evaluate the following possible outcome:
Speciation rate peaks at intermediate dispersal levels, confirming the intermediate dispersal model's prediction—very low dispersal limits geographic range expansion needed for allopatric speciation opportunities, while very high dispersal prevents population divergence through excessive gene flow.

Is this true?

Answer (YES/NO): NO